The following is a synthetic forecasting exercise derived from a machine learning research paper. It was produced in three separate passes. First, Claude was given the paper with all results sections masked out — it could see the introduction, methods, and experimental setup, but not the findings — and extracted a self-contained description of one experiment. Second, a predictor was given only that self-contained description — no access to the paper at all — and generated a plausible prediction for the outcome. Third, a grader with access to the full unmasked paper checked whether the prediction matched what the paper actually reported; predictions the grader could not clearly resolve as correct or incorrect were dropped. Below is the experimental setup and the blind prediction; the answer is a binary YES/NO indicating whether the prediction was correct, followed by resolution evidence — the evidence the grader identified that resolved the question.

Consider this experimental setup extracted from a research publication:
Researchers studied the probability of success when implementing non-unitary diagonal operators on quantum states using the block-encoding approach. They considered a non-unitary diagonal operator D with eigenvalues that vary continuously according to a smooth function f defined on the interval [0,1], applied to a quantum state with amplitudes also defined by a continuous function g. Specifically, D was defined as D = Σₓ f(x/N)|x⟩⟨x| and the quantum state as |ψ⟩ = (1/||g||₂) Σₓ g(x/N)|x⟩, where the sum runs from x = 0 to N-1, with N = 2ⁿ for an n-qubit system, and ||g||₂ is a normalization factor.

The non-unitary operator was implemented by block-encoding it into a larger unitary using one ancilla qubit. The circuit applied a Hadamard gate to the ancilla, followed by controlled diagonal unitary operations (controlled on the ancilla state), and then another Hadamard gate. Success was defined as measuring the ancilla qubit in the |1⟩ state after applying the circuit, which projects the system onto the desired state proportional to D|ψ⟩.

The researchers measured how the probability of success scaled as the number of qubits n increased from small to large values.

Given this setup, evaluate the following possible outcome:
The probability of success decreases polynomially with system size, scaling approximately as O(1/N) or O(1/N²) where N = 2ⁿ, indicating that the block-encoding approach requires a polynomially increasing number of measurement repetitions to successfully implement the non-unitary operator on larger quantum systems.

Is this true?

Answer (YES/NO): NO